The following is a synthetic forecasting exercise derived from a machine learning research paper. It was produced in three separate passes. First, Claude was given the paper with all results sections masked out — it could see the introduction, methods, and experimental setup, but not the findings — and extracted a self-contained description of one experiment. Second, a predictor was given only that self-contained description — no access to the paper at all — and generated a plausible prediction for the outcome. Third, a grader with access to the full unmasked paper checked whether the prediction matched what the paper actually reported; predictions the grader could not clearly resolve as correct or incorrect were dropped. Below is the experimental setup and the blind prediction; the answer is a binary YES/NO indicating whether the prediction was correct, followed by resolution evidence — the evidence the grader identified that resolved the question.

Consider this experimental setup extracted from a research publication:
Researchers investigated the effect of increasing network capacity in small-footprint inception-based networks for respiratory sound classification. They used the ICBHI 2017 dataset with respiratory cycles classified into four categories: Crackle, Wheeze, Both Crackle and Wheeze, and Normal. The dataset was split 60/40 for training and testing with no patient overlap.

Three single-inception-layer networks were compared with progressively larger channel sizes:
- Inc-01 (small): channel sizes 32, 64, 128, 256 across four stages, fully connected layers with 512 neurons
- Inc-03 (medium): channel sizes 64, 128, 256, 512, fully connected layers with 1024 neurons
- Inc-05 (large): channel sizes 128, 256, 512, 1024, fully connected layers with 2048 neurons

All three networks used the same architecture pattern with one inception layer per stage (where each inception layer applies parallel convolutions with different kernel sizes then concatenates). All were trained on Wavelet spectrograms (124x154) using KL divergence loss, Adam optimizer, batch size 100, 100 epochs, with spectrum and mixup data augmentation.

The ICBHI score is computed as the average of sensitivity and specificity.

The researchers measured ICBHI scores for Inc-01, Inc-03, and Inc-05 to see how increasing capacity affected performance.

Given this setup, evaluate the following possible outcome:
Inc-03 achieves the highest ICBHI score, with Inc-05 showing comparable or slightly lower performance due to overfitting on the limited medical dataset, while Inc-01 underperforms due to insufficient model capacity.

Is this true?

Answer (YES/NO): YES